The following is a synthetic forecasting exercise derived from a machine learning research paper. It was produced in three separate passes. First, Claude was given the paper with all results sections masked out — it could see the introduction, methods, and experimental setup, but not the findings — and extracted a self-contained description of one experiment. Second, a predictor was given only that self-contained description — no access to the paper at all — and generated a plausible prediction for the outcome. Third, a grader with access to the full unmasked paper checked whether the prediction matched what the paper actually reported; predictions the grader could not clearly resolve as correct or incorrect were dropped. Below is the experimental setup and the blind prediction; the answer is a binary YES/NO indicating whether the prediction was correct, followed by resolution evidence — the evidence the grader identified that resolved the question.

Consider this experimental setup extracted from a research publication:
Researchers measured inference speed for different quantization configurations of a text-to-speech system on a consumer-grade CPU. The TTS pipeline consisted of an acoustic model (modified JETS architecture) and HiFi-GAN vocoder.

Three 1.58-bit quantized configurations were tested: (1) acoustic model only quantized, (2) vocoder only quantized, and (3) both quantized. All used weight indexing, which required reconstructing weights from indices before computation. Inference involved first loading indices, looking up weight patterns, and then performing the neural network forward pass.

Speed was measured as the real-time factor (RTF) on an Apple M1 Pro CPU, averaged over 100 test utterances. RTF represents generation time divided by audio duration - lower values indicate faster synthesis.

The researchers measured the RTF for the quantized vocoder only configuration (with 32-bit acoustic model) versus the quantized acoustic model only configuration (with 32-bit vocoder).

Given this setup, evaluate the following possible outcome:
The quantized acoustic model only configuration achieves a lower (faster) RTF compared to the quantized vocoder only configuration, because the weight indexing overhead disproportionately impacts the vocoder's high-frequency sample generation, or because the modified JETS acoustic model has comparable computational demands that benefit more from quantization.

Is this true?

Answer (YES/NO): YES